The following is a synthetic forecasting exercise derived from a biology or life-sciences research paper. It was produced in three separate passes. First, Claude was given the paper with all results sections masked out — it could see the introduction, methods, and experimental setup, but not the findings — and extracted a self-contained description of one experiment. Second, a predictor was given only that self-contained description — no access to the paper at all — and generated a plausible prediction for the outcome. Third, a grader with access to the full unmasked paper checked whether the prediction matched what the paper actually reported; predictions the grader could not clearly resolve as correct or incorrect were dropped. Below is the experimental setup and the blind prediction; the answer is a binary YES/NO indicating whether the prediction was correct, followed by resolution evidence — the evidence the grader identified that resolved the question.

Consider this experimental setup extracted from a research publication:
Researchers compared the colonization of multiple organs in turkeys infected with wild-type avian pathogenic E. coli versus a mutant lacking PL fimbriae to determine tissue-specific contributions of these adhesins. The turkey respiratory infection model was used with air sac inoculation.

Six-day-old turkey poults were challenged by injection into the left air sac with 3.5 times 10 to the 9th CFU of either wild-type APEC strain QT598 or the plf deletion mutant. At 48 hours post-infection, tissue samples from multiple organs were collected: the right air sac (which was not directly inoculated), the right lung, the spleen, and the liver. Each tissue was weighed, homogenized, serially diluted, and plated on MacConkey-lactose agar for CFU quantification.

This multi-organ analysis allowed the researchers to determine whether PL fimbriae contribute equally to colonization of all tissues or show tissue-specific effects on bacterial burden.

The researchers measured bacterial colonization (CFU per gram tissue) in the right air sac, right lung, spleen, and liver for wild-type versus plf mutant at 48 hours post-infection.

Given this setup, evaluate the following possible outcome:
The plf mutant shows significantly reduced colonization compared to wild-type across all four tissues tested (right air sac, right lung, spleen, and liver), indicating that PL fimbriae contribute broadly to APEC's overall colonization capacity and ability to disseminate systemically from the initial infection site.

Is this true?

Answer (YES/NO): NO